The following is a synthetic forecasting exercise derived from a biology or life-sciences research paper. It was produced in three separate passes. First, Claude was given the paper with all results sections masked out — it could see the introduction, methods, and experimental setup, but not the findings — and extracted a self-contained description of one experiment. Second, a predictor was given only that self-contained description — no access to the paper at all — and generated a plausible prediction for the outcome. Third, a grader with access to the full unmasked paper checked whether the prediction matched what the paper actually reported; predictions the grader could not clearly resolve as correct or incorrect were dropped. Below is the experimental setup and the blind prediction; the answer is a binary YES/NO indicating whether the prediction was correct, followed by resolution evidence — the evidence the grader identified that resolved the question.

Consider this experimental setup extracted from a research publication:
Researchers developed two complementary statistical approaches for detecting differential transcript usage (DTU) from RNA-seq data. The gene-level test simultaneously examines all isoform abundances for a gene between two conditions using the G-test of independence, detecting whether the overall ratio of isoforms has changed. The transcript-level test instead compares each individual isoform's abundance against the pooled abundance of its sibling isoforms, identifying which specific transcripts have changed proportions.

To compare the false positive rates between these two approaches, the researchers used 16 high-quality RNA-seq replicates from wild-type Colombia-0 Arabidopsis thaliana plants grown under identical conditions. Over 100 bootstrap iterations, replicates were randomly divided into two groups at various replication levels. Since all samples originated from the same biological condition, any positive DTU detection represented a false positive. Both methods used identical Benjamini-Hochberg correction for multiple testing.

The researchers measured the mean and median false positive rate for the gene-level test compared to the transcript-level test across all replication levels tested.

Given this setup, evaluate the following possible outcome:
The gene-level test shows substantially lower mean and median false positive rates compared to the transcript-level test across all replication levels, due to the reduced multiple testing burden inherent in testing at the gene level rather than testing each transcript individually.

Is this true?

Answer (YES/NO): NO